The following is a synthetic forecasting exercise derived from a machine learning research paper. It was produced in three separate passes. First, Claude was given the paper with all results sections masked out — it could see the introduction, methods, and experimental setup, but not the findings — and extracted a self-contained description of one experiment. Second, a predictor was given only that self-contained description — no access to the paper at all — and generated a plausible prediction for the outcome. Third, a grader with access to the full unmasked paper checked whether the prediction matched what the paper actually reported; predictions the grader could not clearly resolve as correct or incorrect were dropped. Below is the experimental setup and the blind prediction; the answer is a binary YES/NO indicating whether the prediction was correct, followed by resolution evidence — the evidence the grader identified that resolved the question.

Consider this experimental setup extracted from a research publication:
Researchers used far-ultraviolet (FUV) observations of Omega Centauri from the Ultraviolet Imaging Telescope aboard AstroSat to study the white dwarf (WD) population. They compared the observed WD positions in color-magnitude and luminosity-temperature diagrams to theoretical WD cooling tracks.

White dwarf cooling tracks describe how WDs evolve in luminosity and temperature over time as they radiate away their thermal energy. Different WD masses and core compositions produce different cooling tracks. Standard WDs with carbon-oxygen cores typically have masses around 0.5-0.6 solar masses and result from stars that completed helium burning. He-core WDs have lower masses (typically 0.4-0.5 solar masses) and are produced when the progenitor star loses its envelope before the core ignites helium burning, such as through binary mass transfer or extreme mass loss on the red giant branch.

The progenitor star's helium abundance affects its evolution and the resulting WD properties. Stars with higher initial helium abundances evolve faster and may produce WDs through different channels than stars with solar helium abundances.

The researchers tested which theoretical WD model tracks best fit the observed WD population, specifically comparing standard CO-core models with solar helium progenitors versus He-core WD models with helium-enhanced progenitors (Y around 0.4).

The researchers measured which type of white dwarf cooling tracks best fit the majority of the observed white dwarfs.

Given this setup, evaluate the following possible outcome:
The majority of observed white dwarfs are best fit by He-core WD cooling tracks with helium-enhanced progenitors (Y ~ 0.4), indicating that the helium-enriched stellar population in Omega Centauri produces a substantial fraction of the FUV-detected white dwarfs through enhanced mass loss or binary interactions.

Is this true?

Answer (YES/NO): YES